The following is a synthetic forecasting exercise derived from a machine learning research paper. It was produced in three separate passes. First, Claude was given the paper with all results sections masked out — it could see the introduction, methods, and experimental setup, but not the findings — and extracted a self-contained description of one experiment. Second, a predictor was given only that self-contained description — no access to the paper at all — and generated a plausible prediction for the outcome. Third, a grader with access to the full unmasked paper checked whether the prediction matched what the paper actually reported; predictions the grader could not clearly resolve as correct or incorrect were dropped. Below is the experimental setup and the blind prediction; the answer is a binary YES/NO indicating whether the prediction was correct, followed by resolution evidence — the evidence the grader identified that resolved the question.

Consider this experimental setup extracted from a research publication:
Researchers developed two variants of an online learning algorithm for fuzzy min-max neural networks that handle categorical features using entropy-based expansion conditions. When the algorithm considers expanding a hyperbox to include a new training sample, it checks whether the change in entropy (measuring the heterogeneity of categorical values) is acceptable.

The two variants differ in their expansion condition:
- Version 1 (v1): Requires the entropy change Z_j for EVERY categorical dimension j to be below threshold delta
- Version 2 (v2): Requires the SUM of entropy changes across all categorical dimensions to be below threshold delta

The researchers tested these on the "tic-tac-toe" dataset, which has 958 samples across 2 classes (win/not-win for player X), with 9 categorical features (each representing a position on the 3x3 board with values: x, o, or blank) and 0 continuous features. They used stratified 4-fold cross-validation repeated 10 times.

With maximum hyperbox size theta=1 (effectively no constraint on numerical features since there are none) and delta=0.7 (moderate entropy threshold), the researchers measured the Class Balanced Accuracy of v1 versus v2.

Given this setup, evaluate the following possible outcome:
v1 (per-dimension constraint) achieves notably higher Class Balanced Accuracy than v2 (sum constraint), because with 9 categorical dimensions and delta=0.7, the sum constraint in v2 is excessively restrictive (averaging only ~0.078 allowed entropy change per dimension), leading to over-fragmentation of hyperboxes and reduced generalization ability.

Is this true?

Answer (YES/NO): NO